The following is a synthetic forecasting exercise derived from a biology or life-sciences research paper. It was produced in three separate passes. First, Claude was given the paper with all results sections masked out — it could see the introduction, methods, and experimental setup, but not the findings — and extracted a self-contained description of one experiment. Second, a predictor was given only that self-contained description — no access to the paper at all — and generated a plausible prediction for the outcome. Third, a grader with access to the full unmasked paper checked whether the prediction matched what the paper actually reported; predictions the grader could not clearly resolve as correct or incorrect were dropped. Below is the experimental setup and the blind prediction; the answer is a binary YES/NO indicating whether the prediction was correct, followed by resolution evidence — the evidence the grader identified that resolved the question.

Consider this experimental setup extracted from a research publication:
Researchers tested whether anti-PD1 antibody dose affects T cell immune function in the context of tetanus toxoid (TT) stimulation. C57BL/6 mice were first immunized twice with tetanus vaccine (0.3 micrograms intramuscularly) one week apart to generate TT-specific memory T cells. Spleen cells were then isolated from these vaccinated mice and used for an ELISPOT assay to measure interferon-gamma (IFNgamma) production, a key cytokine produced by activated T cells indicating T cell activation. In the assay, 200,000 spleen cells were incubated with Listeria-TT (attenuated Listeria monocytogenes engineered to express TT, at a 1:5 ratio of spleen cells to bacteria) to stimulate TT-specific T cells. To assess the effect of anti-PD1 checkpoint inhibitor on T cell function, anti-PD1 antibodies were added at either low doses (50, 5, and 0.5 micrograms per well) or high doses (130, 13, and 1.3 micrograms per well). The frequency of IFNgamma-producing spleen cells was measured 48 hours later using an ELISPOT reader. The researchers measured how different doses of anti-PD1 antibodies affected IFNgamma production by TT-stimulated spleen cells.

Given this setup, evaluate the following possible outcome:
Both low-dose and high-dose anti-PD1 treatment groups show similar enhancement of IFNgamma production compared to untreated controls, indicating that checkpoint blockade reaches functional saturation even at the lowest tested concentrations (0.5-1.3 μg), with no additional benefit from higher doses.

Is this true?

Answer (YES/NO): NO